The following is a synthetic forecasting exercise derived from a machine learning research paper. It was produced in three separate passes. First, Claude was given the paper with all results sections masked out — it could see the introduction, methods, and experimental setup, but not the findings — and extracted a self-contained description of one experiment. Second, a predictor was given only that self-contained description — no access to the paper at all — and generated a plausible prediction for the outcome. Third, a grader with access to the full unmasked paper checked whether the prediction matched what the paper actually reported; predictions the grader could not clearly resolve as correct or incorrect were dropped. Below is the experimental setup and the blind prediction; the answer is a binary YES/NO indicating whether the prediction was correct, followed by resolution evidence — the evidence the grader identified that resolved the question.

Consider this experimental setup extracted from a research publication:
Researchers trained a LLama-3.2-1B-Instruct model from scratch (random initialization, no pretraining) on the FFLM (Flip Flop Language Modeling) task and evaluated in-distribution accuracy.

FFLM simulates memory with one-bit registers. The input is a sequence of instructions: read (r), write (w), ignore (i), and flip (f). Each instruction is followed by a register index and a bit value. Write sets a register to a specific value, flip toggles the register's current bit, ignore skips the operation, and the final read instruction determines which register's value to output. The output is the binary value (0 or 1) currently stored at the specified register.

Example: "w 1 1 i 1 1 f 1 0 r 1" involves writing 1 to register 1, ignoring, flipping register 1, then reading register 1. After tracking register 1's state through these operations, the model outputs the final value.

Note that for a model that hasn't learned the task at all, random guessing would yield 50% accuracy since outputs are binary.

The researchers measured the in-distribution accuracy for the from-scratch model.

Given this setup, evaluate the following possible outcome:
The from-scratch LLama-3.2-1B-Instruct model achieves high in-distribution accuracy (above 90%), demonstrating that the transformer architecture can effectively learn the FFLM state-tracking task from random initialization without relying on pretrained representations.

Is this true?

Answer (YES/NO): NO